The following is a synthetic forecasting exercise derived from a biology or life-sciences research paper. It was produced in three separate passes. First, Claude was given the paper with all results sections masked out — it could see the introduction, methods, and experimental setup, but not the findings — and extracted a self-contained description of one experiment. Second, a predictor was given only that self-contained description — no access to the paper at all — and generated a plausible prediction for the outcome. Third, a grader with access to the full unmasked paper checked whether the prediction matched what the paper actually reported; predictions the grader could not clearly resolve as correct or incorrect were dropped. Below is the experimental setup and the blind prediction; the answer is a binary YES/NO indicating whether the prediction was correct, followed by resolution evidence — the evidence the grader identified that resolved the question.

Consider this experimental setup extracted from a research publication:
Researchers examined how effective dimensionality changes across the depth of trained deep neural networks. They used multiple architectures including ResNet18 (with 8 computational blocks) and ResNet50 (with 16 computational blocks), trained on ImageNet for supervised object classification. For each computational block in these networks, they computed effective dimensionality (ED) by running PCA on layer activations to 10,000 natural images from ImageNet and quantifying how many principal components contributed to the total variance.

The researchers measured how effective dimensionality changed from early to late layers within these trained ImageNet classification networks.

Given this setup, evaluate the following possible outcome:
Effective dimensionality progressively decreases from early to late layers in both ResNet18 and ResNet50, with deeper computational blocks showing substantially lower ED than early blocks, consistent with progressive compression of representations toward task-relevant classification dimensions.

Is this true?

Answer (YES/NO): NO